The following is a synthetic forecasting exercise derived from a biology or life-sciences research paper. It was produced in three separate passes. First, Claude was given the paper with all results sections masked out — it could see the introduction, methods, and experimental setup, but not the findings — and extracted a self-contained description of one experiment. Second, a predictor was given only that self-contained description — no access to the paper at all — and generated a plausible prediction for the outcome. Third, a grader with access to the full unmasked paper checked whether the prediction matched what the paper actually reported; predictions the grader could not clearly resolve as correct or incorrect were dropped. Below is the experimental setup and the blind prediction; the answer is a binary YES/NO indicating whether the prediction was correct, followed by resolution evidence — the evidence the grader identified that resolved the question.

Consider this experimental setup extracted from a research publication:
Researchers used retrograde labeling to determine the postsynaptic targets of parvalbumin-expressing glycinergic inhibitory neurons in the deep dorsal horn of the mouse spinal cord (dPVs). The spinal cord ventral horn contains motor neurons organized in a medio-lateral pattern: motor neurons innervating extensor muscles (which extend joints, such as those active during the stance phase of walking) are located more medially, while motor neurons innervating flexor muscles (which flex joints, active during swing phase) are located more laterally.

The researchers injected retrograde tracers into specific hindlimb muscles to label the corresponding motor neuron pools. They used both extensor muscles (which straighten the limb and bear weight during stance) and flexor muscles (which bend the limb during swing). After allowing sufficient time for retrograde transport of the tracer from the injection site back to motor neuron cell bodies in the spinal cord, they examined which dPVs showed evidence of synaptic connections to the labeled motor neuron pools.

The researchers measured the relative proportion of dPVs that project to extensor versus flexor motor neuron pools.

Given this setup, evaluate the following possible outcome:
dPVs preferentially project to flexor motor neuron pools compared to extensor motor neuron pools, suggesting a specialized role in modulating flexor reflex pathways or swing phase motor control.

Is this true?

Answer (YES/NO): NO